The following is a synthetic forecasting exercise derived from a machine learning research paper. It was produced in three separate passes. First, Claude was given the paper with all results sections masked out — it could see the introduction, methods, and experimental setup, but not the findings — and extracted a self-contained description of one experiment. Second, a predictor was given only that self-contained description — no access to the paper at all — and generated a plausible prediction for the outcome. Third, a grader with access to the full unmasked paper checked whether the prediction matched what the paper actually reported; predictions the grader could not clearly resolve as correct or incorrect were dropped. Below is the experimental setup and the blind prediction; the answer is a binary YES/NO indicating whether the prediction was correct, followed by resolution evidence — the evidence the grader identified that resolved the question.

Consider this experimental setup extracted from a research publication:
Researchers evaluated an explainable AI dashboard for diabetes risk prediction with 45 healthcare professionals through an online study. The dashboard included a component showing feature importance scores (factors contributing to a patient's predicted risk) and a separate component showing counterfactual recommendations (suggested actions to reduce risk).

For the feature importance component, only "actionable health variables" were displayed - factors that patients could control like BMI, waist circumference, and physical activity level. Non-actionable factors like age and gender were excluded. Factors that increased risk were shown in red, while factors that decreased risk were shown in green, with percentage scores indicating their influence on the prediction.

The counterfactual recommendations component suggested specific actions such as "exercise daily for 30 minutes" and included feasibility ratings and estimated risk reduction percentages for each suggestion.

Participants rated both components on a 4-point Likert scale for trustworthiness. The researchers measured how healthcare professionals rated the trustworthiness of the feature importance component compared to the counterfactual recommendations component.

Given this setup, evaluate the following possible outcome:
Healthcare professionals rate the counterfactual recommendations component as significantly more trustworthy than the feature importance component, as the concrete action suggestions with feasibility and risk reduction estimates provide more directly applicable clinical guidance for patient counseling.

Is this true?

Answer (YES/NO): NO